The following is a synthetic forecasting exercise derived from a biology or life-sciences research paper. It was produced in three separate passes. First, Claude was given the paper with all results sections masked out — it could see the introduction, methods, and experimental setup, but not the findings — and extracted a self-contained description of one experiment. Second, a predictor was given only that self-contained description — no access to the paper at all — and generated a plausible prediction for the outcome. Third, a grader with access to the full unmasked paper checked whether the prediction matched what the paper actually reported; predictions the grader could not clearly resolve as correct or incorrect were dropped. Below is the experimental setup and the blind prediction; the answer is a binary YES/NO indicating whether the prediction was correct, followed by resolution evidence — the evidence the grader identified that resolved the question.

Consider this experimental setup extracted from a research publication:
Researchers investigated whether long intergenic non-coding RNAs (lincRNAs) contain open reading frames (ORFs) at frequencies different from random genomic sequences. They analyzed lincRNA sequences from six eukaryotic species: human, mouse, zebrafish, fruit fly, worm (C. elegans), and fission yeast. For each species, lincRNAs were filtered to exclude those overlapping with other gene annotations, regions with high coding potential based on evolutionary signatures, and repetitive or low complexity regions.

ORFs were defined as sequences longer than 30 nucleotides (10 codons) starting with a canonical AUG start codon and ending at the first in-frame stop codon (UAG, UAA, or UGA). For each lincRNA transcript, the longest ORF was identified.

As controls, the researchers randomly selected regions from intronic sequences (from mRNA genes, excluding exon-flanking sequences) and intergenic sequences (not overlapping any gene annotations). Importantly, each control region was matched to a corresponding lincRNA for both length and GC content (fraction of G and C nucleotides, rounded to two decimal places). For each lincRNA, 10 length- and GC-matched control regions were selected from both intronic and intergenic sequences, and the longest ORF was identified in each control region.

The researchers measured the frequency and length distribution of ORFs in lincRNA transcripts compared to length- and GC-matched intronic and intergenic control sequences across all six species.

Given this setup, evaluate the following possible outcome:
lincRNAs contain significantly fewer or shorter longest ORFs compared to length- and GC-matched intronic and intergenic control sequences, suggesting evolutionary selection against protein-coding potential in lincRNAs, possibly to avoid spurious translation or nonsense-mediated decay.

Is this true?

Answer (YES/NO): NO